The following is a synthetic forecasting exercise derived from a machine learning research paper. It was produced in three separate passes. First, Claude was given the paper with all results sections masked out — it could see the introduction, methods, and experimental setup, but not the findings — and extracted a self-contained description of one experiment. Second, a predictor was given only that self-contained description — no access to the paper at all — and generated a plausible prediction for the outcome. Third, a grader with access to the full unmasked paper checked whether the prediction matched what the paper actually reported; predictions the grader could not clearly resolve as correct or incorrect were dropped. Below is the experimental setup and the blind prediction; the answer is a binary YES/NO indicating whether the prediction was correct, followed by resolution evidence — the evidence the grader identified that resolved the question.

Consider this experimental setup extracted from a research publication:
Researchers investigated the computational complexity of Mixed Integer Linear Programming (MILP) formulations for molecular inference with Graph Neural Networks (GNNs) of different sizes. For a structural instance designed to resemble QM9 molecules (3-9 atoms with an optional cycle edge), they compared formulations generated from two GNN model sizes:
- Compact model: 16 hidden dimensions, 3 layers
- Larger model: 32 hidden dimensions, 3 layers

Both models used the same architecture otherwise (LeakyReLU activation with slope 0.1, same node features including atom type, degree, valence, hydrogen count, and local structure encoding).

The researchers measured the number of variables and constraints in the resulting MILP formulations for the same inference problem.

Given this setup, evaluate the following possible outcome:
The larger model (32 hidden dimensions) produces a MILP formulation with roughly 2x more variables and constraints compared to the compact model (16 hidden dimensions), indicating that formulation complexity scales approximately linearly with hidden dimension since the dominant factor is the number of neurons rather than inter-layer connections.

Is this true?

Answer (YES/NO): NO